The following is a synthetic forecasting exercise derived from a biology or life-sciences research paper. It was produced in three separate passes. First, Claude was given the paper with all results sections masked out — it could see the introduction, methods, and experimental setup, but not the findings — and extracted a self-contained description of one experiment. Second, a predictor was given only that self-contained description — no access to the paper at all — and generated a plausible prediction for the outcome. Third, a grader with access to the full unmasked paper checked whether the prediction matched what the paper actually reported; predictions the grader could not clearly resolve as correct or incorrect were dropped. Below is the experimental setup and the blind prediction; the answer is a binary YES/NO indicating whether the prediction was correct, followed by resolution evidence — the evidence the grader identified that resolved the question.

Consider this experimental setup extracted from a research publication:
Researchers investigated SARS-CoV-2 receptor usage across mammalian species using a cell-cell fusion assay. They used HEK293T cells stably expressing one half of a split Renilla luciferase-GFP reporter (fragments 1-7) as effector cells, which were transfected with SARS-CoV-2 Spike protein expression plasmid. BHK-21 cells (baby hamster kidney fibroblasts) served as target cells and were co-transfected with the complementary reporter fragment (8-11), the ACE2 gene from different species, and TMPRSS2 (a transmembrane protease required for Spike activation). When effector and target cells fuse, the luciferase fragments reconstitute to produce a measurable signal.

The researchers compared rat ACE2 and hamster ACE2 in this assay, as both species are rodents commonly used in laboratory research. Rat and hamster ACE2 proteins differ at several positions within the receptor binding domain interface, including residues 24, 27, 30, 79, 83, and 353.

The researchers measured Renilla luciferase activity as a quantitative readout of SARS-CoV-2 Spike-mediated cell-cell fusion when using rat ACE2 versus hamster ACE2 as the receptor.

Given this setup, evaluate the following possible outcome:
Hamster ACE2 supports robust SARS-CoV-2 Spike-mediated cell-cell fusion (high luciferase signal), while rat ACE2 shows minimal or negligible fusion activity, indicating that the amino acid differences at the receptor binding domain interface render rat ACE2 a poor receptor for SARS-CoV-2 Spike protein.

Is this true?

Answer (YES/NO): YES